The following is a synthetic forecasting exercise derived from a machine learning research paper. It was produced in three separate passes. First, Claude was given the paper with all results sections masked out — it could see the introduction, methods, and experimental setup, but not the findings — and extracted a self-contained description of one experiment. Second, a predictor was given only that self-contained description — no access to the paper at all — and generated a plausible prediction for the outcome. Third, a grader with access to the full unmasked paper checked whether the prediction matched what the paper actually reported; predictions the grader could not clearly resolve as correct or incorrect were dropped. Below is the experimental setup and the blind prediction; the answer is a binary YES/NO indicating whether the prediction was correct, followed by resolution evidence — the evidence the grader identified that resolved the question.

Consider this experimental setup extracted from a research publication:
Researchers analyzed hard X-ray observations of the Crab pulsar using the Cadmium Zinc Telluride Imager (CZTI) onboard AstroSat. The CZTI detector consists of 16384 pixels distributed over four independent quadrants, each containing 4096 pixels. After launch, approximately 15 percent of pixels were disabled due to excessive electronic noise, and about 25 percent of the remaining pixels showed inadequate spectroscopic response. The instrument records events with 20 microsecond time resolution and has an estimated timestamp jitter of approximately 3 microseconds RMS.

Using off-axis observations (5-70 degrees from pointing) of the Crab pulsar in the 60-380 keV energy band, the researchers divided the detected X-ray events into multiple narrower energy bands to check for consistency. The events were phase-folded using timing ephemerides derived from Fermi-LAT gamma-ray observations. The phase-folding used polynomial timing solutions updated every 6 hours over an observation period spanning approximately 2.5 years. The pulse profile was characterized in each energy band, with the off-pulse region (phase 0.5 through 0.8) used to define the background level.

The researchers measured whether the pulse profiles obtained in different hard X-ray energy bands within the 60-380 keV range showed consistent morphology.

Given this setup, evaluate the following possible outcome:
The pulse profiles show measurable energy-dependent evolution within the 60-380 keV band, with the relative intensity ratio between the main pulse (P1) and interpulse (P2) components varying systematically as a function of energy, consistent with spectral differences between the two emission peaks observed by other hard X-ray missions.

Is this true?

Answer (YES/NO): YES